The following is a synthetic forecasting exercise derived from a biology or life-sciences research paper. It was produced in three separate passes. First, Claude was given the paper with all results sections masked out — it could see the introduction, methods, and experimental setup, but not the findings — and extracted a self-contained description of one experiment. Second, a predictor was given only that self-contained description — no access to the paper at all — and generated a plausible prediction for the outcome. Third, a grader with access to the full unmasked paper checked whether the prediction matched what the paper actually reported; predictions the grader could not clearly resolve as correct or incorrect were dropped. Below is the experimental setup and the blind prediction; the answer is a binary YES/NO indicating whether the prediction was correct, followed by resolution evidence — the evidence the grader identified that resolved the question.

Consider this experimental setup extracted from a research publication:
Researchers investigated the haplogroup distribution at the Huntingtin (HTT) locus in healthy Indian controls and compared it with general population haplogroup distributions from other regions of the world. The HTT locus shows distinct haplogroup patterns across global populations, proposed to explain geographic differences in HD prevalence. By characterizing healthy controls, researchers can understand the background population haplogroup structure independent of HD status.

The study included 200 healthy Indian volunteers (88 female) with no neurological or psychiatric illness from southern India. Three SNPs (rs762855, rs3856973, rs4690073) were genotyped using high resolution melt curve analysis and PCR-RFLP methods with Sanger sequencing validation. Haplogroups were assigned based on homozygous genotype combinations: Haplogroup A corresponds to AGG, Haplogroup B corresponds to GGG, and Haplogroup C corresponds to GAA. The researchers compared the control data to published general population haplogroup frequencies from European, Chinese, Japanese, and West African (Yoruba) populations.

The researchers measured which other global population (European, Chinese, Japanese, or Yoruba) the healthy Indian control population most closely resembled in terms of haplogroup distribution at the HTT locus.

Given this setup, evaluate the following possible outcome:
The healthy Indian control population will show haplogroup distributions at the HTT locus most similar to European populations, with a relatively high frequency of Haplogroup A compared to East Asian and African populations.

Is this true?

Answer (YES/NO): YES